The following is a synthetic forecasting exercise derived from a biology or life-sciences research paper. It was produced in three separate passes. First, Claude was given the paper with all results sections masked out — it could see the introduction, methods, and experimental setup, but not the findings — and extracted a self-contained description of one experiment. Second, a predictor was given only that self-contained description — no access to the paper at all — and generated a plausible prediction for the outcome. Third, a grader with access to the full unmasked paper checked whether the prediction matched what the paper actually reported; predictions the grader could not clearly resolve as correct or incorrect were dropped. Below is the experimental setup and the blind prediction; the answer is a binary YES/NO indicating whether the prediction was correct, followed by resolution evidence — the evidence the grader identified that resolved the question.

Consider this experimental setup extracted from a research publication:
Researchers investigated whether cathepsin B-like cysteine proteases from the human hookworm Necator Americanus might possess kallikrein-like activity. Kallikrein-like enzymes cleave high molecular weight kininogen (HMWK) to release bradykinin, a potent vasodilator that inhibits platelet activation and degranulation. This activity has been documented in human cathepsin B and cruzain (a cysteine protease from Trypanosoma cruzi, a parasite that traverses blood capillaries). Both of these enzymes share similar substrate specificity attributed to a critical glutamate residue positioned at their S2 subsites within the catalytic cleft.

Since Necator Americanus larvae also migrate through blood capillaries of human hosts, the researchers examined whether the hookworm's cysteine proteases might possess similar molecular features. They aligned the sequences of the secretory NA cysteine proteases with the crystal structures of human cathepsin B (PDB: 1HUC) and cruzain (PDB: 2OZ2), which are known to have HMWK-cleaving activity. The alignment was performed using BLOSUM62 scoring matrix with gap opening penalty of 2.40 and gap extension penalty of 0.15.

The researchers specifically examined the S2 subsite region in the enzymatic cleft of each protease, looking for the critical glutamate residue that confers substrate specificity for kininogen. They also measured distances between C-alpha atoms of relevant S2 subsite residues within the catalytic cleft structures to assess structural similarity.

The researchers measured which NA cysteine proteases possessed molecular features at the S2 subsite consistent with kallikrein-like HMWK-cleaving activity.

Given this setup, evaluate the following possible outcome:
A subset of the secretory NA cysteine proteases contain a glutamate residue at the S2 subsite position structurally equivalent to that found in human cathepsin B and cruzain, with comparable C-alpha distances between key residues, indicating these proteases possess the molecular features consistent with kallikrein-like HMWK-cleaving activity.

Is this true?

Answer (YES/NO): NO